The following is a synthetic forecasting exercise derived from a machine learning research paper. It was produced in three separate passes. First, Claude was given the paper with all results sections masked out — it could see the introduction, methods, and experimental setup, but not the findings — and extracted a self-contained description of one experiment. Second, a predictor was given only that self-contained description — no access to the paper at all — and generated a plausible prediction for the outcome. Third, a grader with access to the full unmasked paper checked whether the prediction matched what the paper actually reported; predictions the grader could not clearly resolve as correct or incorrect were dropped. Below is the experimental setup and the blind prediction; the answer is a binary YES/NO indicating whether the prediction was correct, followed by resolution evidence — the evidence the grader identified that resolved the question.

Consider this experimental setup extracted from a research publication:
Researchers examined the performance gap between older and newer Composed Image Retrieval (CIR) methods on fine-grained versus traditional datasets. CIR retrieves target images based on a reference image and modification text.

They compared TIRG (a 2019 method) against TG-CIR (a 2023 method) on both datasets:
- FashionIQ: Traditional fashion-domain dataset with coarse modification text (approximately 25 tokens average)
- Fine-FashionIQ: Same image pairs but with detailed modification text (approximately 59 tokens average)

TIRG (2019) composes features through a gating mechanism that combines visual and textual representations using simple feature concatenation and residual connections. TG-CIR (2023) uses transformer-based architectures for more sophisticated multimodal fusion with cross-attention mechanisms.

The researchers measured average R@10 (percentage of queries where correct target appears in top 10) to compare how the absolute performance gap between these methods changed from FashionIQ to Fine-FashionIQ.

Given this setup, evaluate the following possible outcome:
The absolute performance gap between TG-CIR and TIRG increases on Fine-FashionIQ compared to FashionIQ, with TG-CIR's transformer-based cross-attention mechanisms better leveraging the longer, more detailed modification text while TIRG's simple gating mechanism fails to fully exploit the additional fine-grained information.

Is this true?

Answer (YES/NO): NO